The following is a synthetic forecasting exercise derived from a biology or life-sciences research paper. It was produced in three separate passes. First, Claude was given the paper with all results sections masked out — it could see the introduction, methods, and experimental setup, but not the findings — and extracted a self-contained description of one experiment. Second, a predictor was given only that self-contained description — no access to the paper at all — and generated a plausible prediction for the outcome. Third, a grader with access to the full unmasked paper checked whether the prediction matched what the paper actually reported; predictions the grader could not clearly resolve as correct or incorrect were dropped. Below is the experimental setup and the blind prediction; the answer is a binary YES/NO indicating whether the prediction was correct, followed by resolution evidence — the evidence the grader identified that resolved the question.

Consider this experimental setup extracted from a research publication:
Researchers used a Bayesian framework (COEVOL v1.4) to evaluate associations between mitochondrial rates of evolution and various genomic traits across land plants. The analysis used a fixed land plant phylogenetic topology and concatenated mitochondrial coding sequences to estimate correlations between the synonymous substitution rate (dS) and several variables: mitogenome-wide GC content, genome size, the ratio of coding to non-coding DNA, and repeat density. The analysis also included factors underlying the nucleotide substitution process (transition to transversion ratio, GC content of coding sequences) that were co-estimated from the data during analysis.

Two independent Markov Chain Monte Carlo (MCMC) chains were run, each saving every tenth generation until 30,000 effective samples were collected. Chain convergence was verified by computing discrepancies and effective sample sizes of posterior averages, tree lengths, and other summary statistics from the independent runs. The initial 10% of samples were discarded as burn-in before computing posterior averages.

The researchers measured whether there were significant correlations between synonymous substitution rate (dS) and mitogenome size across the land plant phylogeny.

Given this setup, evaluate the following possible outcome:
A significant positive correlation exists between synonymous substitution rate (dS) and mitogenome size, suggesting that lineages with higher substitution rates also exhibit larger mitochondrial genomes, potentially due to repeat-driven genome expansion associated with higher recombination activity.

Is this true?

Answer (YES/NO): NO